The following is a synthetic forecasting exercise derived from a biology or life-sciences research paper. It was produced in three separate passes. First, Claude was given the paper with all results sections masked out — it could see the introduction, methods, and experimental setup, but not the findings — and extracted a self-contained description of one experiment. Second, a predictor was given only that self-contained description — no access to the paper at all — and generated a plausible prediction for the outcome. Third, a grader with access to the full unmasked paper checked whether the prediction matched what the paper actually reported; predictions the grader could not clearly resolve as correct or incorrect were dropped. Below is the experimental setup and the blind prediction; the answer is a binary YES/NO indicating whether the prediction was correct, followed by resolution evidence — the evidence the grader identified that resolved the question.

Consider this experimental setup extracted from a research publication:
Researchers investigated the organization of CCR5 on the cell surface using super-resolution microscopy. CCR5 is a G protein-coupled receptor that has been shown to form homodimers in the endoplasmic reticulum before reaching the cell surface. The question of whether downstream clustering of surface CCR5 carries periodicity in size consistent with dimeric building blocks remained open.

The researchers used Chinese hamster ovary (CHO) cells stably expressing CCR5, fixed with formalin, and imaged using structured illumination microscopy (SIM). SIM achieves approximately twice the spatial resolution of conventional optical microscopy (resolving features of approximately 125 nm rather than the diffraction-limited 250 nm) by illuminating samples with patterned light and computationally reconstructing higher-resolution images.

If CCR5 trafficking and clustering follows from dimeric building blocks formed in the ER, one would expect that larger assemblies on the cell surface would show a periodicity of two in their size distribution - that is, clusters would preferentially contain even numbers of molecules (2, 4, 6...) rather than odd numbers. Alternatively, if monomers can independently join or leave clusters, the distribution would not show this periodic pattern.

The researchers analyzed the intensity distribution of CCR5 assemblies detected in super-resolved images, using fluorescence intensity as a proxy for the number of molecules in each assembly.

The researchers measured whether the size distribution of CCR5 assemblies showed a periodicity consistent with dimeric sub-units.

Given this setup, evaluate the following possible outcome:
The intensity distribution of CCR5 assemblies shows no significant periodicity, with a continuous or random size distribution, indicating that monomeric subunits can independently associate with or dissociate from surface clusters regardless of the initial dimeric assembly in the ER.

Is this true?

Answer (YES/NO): NO